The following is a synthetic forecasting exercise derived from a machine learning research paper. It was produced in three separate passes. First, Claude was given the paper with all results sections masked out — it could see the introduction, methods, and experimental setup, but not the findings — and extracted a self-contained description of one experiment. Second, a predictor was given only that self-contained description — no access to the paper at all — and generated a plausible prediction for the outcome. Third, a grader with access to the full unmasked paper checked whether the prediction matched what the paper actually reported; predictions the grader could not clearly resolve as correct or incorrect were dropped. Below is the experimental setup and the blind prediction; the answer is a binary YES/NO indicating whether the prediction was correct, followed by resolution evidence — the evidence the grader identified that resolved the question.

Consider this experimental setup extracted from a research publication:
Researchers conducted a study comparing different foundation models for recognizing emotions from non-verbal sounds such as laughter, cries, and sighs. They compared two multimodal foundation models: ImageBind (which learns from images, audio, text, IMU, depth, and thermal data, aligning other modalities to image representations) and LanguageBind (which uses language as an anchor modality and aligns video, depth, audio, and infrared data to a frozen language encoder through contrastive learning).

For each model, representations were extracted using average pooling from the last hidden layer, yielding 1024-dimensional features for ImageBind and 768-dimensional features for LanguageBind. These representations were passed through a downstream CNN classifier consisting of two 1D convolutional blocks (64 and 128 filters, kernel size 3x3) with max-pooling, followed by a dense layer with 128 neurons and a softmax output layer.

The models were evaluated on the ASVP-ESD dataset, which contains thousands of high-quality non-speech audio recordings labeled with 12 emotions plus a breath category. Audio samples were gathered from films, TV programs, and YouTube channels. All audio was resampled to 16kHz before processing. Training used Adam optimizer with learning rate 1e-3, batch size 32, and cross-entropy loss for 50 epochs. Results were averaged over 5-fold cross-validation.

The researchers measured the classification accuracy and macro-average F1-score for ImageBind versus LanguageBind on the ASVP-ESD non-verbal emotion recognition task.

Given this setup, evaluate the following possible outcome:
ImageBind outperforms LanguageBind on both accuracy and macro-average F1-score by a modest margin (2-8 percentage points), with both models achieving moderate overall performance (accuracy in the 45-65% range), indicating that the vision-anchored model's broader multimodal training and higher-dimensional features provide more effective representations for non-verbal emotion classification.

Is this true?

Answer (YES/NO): NO